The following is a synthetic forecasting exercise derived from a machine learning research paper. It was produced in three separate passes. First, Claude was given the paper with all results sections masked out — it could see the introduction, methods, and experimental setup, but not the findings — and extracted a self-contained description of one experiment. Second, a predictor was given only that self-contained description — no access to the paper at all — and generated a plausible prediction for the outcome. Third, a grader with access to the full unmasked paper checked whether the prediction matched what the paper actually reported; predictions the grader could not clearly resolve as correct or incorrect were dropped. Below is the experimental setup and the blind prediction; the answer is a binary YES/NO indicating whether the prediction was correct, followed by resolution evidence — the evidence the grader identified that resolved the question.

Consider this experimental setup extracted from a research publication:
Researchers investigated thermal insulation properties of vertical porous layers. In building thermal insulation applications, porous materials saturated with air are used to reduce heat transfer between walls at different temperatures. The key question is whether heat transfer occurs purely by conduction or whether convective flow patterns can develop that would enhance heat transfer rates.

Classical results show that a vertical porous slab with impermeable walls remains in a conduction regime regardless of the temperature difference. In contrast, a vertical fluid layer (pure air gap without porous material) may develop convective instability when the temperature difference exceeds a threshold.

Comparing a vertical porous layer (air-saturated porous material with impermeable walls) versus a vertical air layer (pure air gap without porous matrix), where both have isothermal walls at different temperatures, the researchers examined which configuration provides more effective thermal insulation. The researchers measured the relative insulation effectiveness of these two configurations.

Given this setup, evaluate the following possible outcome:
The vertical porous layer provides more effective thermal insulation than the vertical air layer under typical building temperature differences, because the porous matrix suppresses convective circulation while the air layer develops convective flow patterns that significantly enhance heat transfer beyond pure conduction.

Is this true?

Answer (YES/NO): YES